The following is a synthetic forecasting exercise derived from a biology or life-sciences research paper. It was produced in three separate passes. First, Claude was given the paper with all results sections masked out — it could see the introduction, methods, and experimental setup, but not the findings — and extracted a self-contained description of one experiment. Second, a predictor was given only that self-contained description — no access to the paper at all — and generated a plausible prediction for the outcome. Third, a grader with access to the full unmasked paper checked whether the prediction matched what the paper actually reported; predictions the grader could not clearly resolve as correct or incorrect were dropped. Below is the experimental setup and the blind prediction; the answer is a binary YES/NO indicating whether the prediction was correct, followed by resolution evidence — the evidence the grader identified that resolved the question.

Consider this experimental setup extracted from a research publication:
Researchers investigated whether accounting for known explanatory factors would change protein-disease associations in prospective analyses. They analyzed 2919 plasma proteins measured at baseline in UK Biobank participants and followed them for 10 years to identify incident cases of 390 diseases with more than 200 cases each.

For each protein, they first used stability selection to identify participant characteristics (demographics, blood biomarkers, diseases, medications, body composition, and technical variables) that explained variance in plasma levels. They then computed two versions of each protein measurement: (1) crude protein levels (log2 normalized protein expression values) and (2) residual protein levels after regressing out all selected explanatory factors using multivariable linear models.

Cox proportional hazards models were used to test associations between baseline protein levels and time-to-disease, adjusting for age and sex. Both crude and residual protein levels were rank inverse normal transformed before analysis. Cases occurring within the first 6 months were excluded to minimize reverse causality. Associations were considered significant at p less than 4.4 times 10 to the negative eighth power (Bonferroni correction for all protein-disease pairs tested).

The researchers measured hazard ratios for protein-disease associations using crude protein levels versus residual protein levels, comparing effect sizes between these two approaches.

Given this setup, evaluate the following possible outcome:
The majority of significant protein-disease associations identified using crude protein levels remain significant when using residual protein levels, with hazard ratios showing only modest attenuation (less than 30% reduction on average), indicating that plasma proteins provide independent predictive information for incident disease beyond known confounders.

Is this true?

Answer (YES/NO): NO